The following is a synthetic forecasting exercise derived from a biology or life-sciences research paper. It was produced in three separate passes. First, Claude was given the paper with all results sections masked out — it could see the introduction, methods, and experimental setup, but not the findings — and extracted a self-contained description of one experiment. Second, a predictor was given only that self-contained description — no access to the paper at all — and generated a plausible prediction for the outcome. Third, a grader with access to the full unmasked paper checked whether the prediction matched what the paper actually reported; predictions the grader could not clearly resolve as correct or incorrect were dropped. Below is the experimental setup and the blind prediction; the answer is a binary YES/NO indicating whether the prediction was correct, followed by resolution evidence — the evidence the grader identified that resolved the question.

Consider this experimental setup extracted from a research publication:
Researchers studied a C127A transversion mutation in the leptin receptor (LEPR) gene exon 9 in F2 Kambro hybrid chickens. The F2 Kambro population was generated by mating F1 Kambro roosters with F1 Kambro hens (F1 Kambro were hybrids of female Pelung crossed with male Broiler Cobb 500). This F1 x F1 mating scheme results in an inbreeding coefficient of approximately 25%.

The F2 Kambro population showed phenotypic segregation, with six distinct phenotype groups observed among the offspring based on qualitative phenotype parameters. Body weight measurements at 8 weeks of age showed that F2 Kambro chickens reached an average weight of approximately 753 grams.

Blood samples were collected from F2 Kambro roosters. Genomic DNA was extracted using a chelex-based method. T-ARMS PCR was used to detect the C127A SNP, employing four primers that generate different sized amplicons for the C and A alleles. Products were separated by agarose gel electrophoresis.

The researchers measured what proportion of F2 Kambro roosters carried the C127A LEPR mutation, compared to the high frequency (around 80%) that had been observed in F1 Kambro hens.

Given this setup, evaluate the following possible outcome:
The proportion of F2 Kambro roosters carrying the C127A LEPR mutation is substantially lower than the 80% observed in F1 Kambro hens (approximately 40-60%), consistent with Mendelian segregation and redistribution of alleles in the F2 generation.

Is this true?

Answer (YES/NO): NO